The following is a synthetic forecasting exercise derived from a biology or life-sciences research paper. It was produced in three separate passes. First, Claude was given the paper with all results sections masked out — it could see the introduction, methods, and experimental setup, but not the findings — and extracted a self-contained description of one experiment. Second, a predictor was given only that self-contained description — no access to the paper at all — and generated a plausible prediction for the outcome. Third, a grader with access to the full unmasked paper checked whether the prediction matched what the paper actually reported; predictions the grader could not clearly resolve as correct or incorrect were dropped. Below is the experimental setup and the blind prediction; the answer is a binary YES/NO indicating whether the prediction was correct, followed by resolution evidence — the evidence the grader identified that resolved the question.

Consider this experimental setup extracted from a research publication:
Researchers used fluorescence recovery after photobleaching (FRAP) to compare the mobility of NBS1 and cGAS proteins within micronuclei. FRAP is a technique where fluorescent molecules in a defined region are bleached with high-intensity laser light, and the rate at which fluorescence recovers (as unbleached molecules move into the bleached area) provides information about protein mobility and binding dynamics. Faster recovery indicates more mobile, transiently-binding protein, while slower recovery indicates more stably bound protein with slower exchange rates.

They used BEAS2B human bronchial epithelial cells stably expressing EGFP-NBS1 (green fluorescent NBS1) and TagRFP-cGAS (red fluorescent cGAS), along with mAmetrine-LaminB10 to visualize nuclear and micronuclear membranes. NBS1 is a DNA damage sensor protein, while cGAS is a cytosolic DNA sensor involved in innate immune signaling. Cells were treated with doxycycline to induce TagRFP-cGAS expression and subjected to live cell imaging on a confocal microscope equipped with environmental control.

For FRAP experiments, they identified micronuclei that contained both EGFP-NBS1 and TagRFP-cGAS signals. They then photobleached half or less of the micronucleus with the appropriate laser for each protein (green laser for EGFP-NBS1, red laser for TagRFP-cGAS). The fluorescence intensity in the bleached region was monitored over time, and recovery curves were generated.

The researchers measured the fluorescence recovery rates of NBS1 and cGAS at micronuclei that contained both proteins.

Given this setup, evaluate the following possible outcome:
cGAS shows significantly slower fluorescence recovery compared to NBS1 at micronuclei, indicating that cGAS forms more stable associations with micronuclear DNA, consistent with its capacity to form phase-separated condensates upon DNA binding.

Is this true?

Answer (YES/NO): NO